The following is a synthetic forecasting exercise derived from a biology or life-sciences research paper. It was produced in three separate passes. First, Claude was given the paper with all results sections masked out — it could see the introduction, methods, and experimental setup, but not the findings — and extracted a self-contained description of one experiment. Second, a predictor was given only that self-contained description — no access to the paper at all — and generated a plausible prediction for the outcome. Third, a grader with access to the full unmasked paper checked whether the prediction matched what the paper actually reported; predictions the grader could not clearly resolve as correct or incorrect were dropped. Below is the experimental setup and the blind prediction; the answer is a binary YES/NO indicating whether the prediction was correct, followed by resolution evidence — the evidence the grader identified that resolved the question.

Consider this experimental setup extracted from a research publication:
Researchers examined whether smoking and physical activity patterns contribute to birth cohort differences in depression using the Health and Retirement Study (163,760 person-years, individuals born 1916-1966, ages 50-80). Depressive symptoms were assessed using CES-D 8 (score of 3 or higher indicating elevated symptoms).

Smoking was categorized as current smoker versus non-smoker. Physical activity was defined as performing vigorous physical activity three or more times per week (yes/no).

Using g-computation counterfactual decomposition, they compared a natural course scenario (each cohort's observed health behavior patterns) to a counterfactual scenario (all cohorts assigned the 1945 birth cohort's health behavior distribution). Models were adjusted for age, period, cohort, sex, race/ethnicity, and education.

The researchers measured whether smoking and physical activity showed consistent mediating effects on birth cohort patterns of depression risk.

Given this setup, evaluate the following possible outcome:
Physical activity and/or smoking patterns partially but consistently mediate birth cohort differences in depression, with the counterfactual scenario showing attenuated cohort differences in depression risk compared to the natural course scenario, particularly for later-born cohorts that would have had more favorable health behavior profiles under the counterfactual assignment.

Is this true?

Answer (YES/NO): NO